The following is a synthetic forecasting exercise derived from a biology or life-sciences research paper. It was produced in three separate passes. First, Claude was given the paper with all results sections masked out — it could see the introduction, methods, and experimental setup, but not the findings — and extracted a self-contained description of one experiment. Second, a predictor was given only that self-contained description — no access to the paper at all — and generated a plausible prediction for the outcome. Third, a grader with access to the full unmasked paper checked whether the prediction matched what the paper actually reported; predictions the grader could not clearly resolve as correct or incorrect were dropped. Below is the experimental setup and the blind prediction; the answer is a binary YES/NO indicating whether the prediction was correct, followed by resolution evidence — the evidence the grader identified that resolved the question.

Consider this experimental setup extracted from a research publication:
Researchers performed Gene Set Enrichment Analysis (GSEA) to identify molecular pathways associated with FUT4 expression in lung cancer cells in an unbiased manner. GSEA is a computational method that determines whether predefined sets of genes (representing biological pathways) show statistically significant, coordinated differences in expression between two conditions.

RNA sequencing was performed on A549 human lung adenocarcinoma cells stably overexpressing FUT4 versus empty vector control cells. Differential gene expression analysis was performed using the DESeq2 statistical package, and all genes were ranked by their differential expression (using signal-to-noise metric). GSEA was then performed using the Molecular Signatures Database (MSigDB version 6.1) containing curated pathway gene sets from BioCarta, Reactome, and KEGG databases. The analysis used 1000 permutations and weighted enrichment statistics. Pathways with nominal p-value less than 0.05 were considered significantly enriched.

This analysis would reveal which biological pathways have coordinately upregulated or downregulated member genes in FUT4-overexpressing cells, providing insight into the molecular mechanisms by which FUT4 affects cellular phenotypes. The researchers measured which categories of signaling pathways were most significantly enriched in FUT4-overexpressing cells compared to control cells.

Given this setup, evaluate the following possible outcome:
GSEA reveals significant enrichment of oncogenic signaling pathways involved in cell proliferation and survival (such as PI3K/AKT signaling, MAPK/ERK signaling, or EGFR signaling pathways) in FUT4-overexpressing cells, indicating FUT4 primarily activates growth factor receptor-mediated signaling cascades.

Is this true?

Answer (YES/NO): YES